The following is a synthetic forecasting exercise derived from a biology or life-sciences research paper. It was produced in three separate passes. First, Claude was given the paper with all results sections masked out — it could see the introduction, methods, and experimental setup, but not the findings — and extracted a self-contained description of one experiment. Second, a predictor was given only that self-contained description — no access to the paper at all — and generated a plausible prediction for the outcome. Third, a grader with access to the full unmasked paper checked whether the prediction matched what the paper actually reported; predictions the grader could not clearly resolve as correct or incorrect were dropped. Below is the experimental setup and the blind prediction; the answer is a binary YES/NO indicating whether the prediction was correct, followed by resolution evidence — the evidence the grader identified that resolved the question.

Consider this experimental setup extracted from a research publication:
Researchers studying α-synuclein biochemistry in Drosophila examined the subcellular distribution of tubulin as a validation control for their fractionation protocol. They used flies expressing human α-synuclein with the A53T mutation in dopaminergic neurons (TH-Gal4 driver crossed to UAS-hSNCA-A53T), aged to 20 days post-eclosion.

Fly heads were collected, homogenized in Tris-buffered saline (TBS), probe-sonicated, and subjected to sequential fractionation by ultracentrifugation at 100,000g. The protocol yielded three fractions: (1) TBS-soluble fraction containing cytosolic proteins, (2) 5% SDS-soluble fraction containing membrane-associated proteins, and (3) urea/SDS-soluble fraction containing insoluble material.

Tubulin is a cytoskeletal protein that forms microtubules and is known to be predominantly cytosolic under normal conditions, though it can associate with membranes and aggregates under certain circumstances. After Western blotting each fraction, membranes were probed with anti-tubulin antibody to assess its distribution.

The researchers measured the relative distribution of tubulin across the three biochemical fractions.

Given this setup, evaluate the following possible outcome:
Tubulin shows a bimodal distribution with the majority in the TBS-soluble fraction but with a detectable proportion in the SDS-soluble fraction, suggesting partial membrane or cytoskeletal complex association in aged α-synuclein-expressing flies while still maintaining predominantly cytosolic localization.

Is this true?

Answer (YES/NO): NO